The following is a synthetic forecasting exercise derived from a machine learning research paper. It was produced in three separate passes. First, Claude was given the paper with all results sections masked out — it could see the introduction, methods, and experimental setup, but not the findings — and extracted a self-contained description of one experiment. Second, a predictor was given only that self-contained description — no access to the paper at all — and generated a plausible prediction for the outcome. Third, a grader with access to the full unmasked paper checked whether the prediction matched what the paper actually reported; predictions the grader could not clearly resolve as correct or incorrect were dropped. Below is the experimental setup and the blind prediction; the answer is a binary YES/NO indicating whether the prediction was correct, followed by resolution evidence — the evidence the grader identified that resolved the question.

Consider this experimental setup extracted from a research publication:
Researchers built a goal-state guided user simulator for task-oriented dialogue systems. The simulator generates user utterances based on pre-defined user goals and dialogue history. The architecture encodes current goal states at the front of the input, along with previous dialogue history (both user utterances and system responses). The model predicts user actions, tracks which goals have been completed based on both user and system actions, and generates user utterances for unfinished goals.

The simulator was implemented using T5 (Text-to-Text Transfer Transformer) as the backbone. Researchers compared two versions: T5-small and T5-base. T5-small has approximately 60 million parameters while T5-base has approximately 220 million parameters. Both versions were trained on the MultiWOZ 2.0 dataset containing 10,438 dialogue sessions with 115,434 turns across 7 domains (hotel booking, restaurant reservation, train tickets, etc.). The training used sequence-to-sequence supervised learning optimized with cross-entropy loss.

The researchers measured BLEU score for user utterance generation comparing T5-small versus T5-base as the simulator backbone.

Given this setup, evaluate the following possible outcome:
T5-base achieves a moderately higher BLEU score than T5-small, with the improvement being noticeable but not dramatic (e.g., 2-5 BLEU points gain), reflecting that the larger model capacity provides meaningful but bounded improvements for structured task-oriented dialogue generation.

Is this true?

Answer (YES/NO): NO